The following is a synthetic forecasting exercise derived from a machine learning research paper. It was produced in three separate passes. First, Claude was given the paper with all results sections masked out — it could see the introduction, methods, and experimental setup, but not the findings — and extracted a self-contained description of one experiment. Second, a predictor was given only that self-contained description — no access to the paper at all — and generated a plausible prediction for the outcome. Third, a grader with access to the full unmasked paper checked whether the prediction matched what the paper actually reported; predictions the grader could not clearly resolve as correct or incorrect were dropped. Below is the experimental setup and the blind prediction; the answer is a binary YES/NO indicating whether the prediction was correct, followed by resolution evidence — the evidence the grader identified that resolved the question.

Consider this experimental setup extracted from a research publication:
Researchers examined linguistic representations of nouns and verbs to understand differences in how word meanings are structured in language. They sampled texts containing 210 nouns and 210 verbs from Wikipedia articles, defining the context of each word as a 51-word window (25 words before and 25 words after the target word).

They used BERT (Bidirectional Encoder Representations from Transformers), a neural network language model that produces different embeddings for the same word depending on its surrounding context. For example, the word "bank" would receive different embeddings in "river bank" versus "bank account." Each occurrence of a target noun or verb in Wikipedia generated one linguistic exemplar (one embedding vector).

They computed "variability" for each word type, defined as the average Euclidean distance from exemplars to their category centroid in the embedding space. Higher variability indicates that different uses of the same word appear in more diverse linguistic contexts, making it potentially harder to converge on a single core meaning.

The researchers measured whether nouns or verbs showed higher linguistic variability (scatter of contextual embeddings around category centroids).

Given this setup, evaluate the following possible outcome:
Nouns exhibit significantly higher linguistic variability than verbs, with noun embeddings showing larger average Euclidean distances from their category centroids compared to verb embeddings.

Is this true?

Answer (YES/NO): NO